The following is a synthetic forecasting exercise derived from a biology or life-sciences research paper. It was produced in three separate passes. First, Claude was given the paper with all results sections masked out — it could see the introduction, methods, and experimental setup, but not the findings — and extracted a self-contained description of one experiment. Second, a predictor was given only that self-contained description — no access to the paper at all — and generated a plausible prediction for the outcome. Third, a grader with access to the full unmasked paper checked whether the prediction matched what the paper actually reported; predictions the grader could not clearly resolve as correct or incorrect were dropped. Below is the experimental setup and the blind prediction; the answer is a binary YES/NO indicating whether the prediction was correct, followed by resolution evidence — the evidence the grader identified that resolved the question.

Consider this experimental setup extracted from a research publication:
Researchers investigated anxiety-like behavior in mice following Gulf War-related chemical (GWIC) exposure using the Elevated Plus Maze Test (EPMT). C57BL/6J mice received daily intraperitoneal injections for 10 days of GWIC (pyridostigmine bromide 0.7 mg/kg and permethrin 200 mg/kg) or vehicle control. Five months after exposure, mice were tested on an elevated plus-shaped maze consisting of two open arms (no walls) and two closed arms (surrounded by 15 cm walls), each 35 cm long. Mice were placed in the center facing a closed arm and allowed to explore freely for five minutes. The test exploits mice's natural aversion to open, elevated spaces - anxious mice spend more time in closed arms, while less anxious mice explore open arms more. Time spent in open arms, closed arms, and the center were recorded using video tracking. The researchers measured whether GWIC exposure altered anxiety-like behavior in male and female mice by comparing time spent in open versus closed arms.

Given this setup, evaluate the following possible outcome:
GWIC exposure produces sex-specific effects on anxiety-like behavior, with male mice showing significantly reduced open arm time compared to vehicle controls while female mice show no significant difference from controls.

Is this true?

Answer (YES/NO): NO